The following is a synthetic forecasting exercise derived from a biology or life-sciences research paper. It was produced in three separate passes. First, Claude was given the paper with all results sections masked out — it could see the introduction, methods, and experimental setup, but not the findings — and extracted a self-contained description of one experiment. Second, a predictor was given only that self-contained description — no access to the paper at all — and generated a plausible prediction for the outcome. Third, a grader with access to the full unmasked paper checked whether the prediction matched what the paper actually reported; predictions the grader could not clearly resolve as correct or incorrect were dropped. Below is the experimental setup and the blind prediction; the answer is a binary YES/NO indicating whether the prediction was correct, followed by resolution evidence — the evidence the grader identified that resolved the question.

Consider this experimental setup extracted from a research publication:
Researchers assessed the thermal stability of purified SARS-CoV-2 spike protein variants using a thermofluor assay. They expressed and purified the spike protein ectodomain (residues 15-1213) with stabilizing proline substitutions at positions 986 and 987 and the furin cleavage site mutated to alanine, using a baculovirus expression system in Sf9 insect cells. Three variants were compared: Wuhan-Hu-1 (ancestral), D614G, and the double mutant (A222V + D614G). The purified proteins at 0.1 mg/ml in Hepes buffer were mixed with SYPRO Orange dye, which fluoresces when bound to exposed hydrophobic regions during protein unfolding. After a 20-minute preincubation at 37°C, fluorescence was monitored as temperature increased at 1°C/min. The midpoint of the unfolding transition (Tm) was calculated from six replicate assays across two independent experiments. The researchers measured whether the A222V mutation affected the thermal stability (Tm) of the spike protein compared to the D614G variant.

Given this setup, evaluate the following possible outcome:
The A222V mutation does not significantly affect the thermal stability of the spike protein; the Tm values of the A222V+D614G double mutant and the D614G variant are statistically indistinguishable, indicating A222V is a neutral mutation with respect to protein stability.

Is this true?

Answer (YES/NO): YES